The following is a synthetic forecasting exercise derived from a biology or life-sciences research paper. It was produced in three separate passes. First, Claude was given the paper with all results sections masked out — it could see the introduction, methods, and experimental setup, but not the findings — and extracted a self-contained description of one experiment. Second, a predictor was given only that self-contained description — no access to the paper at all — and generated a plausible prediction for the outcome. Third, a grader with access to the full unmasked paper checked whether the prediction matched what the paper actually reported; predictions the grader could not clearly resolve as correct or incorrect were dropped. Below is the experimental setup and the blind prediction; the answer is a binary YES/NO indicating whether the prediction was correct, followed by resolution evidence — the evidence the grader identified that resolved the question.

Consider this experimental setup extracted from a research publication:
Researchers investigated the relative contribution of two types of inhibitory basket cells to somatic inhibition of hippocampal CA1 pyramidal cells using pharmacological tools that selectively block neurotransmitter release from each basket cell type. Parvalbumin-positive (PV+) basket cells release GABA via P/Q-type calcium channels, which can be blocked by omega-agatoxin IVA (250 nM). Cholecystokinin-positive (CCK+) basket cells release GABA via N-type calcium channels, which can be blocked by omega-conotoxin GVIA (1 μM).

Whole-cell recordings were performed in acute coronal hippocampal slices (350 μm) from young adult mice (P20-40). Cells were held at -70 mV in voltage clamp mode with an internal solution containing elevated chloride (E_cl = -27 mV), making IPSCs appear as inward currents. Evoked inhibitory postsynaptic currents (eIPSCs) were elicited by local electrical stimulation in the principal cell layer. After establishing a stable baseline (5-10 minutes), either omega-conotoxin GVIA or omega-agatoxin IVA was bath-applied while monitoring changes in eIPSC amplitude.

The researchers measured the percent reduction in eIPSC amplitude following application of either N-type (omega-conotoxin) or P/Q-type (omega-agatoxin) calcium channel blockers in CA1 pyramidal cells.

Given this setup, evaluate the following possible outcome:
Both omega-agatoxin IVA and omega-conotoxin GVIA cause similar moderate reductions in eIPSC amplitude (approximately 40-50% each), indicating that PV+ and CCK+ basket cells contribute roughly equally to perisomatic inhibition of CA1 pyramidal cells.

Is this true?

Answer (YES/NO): NO